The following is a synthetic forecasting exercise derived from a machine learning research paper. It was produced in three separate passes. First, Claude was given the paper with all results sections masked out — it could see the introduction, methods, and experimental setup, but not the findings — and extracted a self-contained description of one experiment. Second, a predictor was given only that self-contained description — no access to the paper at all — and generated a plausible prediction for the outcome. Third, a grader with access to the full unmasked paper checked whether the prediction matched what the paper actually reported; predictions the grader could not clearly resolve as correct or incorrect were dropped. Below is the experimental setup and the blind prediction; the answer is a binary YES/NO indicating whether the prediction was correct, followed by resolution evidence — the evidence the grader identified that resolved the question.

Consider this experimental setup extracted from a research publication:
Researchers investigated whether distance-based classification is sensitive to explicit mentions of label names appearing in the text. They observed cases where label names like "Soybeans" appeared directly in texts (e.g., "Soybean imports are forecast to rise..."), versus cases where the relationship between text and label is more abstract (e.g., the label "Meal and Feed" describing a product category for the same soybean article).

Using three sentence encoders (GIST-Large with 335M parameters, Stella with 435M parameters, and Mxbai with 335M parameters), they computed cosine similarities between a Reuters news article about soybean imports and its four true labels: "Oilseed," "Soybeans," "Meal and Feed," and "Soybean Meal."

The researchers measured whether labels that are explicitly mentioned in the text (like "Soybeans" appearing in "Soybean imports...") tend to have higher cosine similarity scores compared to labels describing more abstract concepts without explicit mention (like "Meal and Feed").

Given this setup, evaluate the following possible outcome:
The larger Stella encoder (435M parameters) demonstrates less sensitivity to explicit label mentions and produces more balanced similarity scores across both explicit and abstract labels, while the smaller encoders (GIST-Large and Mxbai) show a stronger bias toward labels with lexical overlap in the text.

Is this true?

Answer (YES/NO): NO